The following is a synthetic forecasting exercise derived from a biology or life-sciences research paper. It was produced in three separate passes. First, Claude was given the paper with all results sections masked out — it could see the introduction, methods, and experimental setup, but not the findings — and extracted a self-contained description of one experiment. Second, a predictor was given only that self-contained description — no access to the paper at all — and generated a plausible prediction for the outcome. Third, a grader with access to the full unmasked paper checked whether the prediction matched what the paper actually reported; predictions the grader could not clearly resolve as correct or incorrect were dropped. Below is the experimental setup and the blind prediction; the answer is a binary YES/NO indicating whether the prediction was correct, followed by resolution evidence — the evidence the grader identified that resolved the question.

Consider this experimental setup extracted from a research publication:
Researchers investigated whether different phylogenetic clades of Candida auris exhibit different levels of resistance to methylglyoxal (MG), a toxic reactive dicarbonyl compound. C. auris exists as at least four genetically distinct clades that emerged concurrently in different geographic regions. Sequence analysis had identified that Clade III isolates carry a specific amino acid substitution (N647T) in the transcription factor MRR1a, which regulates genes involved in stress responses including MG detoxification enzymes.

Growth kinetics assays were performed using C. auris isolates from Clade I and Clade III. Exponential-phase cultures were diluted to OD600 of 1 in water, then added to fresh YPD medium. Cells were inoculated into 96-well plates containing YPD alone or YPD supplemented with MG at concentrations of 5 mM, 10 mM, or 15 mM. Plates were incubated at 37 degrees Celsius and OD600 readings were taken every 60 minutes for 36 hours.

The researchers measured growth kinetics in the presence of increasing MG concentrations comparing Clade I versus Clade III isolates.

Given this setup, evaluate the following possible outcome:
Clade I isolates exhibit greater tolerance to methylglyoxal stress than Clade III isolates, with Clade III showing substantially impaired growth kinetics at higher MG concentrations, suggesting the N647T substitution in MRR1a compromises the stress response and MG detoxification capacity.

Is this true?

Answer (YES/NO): NO